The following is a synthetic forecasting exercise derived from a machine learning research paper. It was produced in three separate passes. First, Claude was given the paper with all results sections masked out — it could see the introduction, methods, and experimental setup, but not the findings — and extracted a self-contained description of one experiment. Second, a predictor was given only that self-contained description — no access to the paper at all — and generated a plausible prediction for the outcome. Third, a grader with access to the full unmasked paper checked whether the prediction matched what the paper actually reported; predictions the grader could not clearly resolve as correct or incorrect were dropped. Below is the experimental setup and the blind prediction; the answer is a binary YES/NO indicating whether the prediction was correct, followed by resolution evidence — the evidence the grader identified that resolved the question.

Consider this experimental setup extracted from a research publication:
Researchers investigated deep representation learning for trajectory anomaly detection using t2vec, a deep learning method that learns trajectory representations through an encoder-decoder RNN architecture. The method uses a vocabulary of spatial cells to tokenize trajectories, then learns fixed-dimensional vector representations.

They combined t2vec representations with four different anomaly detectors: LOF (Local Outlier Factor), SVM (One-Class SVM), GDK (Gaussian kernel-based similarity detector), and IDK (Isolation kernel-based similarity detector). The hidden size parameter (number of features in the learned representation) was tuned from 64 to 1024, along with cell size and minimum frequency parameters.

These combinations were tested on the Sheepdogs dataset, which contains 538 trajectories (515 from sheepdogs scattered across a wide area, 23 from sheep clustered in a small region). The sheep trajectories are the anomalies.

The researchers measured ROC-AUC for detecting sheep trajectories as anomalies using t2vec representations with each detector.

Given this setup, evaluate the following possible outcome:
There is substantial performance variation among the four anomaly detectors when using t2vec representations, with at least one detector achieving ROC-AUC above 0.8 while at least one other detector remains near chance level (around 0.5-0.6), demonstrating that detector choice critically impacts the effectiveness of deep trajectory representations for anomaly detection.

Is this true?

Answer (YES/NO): NO